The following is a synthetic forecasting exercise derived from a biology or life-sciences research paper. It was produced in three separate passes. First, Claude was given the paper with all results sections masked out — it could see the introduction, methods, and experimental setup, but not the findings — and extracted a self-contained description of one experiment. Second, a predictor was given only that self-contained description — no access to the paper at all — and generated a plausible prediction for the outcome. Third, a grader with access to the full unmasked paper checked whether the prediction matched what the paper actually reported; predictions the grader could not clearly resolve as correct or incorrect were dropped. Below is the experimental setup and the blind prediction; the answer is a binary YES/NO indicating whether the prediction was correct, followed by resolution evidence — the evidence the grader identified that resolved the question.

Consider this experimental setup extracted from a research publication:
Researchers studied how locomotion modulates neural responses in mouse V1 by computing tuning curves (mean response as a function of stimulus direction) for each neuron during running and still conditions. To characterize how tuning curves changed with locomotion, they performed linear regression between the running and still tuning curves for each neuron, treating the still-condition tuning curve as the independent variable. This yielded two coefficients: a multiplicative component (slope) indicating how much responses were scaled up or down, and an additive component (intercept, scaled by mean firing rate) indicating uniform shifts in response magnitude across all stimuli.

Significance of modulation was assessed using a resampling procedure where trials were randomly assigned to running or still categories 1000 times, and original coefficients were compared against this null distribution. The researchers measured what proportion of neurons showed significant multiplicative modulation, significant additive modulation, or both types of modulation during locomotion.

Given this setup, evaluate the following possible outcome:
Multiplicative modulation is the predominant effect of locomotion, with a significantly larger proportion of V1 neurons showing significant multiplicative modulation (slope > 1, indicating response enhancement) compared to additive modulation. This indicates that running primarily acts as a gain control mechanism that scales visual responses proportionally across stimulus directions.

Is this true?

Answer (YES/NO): YES